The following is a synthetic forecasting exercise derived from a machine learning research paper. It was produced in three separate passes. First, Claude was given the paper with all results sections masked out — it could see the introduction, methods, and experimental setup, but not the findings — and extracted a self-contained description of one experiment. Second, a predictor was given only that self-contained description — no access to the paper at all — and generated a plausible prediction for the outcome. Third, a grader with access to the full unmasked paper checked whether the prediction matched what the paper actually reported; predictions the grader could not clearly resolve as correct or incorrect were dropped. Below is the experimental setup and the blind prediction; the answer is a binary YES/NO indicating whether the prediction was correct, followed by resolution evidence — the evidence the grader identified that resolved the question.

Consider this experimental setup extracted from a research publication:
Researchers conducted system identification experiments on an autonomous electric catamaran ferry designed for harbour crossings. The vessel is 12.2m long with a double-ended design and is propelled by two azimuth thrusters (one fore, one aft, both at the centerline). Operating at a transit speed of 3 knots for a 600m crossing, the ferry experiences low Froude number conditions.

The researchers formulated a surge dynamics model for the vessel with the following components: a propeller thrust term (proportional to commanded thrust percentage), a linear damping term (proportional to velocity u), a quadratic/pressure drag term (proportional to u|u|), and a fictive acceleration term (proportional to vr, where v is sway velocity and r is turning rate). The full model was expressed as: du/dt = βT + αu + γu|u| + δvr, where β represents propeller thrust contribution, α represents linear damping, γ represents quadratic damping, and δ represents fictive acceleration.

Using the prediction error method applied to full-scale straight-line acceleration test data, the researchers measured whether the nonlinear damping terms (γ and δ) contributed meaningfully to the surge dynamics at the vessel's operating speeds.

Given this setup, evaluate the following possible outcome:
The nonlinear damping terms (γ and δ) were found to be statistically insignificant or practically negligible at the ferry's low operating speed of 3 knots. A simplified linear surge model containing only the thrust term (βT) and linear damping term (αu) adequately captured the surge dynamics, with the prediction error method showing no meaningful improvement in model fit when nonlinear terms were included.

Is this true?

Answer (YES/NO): YES